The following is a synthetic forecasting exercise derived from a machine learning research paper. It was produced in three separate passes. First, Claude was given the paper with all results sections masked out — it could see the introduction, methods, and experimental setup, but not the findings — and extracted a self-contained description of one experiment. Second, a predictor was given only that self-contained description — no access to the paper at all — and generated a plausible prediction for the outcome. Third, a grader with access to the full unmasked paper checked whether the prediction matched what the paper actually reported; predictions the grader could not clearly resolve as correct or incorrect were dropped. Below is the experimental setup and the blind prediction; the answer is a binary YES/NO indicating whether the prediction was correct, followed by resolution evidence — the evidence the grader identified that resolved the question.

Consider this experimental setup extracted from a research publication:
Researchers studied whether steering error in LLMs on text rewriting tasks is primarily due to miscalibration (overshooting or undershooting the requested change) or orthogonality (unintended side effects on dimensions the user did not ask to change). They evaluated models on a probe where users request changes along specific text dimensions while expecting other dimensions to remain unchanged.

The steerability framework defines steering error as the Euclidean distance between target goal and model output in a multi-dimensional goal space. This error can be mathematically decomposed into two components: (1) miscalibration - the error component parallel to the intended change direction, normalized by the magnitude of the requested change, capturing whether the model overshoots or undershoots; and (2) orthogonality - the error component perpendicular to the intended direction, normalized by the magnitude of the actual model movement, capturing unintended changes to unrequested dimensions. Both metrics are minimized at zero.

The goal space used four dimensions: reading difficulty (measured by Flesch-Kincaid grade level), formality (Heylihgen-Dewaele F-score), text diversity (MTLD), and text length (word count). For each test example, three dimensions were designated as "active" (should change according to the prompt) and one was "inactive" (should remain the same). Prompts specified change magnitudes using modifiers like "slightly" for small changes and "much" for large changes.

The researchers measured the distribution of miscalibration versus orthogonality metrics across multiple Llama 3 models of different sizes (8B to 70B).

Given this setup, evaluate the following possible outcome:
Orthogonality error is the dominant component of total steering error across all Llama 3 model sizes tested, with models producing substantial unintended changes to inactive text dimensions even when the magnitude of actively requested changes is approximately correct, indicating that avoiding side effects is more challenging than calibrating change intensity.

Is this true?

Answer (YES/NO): YES